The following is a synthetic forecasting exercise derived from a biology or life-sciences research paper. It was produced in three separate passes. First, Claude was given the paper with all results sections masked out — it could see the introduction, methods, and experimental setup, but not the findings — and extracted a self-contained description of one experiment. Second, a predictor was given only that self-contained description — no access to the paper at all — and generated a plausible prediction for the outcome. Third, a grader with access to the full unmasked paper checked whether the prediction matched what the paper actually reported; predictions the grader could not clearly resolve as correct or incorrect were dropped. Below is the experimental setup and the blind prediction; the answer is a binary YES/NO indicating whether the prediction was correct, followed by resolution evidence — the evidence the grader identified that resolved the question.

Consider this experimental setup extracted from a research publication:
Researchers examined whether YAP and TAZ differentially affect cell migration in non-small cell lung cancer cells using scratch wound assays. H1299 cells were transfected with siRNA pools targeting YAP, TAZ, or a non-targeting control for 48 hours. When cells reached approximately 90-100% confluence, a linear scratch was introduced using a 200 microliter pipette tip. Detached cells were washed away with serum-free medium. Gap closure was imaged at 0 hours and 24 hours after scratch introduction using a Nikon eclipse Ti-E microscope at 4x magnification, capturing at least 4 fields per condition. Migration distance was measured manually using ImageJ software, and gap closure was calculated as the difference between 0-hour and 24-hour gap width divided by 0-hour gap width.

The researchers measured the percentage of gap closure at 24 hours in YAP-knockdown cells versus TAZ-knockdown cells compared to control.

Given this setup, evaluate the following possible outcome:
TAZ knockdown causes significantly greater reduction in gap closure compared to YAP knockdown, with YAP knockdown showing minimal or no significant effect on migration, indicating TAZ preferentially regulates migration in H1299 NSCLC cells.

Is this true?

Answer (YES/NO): YES